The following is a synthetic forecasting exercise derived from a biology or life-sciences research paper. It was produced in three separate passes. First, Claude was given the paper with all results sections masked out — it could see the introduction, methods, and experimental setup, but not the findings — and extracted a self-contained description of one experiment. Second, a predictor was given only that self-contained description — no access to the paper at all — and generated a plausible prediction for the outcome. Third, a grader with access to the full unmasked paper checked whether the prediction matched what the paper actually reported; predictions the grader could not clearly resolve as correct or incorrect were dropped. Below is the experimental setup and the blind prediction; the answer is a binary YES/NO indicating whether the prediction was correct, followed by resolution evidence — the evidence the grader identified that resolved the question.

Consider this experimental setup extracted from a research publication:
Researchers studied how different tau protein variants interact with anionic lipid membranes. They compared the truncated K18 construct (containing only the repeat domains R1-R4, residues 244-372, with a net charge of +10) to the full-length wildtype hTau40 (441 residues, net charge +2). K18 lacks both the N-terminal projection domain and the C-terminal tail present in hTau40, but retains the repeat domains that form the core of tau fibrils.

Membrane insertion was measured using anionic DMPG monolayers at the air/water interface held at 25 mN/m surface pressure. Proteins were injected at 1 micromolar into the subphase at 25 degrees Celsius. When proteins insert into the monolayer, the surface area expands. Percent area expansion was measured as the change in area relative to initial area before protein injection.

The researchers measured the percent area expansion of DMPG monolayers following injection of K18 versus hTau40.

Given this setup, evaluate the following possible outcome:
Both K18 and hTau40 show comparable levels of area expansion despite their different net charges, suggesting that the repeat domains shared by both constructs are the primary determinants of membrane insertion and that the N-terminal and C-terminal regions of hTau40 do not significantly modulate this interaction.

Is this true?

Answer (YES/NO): NO